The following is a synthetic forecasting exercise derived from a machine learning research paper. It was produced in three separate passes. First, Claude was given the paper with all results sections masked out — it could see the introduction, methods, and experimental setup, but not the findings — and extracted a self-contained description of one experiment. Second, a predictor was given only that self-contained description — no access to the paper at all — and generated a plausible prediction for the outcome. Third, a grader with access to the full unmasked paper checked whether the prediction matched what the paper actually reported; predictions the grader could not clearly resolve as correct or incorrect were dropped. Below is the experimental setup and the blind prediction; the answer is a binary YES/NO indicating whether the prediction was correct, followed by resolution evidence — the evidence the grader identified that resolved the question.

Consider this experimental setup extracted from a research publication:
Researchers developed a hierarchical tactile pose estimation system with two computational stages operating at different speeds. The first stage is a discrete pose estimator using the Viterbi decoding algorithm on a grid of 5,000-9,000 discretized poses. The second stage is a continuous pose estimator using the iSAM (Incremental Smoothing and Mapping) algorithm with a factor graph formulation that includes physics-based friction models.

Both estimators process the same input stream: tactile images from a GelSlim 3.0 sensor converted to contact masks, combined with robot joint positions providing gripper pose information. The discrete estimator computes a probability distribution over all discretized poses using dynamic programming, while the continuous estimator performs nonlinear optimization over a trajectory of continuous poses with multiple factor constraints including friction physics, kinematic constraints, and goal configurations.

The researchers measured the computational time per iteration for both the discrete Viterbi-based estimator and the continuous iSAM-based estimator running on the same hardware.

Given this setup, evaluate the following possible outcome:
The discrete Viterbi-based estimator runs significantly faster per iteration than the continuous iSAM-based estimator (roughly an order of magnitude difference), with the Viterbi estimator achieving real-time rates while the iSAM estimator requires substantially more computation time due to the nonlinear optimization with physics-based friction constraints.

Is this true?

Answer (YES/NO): NO